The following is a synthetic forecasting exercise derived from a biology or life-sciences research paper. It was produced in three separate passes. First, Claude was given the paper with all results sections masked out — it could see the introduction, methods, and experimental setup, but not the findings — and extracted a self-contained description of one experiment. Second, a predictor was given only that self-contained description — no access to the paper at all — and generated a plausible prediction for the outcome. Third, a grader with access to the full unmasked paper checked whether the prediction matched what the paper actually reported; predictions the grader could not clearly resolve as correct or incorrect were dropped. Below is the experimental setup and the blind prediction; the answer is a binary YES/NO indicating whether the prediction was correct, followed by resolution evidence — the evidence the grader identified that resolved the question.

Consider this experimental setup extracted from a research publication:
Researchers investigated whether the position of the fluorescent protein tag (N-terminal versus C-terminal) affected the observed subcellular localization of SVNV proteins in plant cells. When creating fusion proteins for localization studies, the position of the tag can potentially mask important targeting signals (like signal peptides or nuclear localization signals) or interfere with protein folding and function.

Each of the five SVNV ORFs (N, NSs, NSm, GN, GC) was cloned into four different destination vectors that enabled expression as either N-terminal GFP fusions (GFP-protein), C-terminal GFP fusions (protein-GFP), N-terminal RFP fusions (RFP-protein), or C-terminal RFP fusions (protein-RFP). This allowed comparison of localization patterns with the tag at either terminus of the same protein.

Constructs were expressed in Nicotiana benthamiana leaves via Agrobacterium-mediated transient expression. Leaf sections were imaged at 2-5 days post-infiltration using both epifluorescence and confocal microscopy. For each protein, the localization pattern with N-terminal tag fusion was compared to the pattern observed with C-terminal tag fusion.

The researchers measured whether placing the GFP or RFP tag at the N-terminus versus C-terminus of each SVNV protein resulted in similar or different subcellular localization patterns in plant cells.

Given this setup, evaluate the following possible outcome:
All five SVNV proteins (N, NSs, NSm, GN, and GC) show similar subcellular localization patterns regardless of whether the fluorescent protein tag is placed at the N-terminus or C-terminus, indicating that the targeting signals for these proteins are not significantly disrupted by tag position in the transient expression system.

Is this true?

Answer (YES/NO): NO